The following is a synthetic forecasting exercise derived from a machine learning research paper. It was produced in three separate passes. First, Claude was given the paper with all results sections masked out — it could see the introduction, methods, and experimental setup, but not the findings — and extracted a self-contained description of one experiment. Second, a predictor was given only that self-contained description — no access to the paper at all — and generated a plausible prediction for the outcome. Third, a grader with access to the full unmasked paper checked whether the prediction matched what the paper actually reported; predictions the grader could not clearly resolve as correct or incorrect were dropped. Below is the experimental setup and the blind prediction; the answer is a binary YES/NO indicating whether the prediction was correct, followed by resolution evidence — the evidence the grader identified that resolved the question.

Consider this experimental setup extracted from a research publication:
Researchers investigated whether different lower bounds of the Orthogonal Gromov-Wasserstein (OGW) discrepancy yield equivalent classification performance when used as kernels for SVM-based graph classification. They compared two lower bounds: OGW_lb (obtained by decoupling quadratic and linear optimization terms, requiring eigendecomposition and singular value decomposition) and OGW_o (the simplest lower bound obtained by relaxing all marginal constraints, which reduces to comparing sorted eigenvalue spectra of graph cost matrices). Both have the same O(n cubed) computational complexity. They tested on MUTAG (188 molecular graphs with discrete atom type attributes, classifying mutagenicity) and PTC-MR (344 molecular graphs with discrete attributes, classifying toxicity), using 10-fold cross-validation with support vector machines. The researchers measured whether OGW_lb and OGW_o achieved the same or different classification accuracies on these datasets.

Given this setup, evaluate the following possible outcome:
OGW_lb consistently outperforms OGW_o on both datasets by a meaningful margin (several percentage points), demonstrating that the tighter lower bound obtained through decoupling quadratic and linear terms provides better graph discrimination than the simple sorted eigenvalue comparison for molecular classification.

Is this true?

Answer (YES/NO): NO